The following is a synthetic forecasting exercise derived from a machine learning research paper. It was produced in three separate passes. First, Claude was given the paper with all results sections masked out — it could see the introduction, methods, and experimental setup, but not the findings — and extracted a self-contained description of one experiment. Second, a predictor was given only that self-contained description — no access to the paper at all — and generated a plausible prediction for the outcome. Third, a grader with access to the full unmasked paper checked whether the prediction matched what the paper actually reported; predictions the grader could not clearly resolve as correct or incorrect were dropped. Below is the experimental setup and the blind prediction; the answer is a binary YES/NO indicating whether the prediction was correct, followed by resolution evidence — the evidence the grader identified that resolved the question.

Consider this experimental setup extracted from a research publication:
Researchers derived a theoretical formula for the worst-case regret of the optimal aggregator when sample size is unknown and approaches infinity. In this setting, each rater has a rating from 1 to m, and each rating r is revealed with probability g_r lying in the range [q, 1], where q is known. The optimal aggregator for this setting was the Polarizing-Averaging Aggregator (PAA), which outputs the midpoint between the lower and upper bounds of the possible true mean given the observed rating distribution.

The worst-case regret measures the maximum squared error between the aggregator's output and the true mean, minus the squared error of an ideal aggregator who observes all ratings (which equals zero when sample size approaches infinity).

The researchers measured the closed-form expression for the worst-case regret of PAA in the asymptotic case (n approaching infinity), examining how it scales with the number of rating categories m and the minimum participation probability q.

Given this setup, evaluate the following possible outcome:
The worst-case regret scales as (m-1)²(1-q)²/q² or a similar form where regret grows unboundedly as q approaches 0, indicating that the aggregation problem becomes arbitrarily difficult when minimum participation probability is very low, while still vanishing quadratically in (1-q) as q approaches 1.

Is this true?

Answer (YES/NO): NO